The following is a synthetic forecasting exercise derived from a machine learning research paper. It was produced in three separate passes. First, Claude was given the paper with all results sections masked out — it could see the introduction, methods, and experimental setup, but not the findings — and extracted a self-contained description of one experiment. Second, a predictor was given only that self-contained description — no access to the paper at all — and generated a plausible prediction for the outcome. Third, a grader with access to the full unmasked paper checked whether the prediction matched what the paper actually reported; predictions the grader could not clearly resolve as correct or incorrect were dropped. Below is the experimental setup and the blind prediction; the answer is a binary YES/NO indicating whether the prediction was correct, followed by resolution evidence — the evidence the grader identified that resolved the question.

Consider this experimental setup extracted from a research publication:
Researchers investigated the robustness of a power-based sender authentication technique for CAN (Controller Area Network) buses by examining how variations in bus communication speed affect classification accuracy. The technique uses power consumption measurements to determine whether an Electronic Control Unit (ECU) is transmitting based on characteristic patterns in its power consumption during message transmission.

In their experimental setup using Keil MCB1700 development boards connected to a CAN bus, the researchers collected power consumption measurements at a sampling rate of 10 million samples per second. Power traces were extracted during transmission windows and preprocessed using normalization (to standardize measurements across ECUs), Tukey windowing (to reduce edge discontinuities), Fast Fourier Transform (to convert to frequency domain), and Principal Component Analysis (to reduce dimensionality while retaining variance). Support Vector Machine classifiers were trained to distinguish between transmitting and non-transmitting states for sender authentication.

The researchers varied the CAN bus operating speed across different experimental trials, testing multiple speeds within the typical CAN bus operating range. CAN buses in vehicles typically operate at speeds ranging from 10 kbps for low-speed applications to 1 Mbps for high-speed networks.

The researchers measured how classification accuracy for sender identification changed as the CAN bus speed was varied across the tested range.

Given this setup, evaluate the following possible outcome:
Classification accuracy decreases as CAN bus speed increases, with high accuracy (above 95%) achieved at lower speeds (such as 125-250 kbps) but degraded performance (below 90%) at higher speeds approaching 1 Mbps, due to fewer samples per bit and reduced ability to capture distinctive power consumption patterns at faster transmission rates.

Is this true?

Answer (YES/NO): NO